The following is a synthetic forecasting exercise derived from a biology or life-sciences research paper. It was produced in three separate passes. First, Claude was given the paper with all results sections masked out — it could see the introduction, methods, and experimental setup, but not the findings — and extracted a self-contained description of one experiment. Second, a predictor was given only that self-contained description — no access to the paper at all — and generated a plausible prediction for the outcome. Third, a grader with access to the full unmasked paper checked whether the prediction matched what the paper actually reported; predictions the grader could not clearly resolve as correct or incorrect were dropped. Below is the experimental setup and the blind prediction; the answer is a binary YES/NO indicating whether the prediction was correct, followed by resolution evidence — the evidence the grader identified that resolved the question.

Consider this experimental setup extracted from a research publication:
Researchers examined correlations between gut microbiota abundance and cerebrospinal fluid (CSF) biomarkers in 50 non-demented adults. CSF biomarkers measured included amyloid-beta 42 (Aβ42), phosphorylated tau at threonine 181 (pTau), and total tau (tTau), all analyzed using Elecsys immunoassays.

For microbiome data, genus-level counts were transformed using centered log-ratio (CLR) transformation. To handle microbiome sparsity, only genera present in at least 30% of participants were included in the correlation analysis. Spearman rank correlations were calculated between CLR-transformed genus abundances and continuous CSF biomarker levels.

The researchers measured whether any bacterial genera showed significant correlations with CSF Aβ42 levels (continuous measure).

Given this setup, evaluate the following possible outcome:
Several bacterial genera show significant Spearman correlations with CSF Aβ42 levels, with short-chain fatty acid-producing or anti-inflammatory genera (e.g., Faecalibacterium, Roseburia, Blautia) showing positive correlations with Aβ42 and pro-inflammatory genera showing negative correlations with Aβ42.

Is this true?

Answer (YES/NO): NO